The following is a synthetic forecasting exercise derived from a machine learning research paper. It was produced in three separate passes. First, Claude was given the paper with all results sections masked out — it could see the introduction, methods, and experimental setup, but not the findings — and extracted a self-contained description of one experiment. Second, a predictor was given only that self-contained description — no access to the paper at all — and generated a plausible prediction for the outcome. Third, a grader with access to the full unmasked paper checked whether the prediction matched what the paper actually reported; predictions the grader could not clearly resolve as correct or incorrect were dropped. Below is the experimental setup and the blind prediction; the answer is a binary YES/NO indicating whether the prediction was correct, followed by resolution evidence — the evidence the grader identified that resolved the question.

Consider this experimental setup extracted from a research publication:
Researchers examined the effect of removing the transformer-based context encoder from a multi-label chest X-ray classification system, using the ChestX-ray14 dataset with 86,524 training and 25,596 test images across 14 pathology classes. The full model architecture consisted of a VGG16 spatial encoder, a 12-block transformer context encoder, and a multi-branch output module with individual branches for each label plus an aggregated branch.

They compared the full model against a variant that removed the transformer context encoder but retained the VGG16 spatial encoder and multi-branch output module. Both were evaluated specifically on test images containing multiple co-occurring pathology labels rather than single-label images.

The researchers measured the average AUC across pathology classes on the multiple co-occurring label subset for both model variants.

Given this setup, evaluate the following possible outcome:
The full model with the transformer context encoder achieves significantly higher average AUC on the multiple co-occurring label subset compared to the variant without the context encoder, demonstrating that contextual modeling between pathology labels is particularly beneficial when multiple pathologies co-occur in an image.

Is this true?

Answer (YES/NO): NO